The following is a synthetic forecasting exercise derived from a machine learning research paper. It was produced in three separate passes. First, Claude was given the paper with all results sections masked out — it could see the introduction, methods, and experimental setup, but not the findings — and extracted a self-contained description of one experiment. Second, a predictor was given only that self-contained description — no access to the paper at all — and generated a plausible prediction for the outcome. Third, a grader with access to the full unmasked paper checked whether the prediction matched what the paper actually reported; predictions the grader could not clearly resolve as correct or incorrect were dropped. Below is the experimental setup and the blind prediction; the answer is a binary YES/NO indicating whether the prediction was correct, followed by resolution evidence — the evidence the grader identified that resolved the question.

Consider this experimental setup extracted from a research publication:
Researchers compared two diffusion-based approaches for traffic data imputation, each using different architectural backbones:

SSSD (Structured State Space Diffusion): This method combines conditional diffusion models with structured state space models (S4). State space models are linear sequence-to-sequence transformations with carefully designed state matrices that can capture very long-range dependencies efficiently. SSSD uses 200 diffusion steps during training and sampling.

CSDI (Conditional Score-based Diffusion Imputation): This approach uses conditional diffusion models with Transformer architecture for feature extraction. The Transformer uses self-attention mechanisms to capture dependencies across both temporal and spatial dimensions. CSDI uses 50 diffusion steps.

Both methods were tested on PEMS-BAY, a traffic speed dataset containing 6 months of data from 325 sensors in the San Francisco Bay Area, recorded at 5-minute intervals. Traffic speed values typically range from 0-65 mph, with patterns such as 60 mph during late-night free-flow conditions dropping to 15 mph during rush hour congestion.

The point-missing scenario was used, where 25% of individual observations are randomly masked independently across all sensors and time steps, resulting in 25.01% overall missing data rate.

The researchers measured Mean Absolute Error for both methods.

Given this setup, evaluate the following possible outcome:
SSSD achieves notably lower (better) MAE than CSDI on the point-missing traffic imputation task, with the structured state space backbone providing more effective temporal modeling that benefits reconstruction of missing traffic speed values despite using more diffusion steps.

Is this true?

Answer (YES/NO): NO